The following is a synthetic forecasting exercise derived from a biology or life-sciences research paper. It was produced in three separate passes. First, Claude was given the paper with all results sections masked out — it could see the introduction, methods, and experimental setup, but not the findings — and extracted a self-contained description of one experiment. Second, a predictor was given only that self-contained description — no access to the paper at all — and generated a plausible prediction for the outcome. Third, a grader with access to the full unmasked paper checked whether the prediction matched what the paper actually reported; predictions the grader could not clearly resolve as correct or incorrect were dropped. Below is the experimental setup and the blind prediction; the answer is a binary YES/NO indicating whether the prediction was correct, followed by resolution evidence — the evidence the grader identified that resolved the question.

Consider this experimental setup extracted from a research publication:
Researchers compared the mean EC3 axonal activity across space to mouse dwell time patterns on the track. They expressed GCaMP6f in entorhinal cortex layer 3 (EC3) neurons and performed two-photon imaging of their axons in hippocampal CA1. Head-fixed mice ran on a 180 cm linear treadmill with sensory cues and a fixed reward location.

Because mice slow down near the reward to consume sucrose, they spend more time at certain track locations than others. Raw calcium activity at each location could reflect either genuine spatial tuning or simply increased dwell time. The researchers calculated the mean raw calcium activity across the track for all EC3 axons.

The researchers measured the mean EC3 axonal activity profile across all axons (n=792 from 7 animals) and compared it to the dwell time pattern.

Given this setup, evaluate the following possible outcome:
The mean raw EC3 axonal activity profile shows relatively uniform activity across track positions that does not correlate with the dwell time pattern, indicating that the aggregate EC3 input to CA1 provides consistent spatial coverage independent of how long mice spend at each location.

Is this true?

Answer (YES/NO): YES